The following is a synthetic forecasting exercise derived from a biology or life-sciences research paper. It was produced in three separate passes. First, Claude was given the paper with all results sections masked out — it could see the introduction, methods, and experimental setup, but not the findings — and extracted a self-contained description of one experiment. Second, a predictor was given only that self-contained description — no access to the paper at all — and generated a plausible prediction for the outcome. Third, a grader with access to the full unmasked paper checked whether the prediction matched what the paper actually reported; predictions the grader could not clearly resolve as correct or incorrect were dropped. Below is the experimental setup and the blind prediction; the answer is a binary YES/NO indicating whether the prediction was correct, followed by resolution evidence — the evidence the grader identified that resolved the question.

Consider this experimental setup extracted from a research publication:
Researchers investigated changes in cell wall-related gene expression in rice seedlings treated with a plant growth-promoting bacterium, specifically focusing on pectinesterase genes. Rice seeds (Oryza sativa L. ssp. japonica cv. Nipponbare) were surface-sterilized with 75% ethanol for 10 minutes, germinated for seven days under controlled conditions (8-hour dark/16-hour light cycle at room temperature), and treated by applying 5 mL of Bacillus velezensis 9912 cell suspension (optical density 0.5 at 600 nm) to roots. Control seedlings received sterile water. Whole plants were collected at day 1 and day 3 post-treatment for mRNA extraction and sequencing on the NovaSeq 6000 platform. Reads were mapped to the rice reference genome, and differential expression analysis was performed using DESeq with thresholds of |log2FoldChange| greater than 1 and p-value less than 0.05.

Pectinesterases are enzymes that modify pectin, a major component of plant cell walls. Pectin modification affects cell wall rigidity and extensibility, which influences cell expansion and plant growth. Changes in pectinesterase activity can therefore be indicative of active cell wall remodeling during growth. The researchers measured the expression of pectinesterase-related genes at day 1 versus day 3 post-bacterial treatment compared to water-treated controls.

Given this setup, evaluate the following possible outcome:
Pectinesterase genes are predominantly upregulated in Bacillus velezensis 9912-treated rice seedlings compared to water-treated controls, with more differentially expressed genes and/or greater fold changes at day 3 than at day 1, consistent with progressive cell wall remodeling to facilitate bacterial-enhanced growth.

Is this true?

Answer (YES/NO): YES